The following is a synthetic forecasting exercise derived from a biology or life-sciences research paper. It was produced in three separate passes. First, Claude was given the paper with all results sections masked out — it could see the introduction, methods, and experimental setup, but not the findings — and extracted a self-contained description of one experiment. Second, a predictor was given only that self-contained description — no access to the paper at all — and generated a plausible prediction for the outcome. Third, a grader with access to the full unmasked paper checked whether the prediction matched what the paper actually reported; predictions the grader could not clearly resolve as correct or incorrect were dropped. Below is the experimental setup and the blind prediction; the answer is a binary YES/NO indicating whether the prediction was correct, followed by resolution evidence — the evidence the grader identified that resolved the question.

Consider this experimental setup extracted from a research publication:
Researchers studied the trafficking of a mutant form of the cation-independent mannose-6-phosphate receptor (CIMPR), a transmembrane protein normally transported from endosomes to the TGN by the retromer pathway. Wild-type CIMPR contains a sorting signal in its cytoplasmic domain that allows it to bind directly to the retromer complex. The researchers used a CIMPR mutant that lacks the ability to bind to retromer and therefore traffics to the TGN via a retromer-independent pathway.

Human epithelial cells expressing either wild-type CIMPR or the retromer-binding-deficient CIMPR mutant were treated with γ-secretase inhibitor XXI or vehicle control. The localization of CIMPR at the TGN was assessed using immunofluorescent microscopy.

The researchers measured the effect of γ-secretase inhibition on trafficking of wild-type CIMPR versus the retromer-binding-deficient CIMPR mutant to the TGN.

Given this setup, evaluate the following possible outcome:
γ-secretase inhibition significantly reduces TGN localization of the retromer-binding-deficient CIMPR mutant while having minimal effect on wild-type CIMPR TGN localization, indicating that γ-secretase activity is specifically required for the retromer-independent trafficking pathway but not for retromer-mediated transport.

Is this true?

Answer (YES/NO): NO